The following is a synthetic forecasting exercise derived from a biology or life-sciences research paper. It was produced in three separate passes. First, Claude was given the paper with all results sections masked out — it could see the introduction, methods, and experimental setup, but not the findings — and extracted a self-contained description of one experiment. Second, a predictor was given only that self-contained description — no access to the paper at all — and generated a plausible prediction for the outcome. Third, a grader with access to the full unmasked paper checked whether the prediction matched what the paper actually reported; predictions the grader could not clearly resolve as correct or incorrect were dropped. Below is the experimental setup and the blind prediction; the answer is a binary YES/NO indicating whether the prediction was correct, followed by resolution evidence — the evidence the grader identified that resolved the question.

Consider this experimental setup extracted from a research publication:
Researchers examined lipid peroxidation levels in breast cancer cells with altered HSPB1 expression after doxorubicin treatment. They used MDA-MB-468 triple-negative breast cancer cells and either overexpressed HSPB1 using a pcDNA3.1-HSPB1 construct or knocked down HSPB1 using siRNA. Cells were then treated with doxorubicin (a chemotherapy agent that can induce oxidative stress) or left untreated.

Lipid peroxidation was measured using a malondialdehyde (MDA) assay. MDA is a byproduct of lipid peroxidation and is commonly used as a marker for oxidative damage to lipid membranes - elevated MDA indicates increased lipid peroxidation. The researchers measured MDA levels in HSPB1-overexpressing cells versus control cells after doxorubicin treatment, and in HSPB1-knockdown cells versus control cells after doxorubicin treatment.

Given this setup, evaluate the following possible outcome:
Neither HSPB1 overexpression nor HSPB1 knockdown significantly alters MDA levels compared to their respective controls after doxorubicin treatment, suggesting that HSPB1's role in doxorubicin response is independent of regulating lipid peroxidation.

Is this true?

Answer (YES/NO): NO